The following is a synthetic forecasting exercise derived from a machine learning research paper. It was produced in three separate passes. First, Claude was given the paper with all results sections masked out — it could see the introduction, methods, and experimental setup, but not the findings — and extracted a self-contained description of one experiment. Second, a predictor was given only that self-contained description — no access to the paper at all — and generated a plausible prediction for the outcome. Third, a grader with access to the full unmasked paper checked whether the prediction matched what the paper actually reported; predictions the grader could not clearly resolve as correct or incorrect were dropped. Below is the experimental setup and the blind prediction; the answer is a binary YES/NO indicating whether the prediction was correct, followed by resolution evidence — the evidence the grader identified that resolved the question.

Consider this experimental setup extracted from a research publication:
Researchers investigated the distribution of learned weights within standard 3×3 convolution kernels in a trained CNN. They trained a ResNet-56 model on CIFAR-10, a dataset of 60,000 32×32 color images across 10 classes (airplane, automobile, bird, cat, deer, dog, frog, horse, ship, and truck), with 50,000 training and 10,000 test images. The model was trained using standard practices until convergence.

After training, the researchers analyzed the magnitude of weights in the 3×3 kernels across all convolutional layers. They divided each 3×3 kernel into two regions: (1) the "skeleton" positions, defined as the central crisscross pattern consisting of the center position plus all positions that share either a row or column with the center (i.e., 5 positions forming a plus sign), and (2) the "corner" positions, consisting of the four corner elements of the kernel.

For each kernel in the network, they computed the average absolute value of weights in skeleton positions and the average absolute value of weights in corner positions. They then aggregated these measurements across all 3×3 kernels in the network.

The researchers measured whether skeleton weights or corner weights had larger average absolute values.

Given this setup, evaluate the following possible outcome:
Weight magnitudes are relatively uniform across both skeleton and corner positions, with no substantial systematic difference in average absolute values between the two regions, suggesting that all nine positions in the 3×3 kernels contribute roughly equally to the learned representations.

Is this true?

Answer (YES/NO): NO